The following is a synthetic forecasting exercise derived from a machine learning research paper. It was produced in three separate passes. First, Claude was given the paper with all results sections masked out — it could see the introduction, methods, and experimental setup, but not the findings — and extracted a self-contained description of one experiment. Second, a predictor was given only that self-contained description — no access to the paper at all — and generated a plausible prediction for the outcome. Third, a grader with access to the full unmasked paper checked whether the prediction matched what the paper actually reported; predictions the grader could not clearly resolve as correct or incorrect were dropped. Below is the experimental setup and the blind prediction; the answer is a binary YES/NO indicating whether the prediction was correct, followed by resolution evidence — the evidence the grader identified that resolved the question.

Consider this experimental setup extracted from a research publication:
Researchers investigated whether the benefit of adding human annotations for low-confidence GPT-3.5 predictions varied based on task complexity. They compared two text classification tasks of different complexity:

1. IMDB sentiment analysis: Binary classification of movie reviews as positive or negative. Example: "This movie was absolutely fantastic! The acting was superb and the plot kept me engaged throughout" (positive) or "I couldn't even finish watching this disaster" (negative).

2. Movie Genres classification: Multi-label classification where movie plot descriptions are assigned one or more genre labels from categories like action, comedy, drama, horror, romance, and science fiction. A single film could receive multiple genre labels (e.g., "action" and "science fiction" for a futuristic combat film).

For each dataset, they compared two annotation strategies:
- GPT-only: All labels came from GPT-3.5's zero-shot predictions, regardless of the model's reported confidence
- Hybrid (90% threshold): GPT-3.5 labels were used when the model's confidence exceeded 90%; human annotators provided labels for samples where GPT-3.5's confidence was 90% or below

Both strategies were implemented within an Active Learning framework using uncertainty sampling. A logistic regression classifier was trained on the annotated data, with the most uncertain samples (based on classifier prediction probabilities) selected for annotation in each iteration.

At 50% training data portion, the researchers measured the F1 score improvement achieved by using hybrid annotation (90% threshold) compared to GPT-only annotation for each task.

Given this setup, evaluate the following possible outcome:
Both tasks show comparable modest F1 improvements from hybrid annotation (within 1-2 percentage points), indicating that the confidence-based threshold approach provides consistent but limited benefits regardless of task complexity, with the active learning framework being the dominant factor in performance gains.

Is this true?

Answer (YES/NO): NO